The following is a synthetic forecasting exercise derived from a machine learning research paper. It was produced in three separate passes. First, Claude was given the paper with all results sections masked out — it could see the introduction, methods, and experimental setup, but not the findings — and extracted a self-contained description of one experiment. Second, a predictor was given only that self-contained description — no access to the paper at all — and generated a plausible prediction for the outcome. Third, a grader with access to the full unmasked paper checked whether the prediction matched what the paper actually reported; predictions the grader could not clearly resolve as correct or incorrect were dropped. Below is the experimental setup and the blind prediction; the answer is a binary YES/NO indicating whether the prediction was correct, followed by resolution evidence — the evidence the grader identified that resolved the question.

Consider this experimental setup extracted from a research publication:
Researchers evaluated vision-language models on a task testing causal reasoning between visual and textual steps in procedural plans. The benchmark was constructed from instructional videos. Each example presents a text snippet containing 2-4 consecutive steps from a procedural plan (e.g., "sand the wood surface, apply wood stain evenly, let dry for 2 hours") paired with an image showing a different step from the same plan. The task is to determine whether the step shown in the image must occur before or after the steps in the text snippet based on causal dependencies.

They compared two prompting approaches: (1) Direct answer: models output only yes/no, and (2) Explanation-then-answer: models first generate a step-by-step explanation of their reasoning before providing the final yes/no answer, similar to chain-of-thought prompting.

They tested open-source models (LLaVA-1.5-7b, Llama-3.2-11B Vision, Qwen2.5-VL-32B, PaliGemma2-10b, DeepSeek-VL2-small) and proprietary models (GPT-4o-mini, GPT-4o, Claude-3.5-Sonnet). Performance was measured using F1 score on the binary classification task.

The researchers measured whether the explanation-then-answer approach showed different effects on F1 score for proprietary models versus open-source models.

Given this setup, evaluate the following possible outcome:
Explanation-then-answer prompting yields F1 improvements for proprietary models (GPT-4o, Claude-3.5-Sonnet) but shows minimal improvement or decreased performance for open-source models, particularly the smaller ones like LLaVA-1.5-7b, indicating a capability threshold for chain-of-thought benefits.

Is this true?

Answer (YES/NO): NO